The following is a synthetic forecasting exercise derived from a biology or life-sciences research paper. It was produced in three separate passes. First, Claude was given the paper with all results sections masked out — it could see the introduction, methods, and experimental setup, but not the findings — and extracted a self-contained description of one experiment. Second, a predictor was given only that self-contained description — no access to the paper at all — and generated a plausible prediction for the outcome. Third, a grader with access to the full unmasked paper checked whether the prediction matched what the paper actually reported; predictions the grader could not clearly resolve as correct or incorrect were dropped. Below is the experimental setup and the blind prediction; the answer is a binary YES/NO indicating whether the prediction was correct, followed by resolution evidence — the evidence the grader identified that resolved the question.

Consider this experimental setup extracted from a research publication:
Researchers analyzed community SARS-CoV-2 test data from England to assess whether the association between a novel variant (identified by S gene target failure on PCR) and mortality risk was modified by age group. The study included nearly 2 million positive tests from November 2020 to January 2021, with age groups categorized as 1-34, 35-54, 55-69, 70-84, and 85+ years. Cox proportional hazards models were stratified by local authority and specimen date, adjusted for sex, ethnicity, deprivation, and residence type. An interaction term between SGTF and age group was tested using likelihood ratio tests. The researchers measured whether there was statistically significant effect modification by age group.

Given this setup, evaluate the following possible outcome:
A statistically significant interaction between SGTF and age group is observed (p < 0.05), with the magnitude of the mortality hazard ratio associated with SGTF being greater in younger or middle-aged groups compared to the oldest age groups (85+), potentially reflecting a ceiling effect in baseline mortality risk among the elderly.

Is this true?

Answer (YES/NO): NO